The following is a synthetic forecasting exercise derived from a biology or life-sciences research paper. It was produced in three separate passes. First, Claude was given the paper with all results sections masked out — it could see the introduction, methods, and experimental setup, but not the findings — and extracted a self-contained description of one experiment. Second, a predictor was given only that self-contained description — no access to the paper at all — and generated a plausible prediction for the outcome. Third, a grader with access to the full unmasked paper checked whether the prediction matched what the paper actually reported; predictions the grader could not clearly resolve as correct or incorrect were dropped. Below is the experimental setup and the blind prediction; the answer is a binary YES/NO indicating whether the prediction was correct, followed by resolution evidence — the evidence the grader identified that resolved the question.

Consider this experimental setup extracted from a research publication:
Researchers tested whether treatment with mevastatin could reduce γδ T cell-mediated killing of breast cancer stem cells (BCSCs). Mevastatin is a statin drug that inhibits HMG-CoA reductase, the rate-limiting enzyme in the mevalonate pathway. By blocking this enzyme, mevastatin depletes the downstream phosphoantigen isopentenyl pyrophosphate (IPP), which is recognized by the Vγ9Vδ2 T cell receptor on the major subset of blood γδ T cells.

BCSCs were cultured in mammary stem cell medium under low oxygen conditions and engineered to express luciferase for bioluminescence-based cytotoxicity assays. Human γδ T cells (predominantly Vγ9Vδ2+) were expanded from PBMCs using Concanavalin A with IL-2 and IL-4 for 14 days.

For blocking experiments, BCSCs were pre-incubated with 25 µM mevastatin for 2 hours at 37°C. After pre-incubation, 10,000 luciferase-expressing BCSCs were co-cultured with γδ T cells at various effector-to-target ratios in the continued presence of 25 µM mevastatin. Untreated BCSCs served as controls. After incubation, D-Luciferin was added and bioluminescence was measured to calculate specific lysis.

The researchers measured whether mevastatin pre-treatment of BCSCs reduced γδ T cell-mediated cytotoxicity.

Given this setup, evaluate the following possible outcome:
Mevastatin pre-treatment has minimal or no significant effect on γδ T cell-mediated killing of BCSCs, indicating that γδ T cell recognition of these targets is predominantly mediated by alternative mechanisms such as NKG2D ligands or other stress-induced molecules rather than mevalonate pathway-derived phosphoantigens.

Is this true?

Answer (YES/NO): NO